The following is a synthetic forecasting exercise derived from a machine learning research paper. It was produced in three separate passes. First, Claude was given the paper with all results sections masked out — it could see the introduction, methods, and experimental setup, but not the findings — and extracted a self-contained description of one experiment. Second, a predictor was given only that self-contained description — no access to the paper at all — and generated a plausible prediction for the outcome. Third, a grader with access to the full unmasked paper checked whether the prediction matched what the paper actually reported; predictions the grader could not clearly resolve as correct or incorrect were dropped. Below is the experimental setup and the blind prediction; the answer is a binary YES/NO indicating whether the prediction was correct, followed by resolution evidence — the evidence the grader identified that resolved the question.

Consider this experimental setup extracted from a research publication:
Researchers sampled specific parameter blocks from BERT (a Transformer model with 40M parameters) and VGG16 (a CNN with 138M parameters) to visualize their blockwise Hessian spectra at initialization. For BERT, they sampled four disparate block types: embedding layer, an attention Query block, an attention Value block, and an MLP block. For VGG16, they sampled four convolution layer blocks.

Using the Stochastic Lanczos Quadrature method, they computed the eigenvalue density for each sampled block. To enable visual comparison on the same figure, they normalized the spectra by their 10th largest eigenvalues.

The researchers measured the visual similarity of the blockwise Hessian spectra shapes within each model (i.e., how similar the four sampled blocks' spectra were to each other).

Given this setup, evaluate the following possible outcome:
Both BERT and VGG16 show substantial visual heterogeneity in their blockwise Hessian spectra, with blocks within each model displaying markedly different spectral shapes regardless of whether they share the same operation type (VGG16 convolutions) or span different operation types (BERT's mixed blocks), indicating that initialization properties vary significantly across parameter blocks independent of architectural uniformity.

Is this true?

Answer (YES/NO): NO